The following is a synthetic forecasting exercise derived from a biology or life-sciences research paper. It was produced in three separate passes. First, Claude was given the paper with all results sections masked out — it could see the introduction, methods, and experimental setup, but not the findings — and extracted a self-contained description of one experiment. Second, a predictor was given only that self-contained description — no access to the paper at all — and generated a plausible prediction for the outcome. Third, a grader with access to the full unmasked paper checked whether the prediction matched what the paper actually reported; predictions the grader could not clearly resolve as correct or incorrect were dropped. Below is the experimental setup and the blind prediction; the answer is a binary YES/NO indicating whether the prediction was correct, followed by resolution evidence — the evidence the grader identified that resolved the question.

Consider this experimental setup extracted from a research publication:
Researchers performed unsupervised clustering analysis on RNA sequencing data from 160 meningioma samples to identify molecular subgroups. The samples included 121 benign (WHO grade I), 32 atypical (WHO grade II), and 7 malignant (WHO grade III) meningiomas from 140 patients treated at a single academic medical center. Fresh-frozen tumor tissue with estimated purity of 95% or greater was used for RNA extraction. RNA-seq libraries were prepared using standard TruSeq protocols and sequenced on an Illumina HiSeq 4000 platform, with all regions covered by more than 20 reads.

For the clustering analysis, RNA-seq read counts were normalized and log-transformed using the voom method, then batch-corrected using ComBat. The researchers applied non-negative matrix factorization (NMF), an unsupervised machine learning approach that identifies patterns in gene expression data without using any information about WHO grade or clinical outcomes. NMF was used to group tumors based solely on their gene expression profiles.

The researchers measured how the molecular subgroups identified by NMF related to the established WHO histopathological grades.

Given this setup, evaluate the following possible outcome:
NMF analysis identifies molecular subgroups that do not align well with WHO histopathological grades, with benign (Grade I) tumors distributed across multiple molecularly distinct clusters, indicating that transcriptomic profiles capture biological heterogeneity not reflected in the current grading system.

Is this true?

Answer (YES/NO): YES